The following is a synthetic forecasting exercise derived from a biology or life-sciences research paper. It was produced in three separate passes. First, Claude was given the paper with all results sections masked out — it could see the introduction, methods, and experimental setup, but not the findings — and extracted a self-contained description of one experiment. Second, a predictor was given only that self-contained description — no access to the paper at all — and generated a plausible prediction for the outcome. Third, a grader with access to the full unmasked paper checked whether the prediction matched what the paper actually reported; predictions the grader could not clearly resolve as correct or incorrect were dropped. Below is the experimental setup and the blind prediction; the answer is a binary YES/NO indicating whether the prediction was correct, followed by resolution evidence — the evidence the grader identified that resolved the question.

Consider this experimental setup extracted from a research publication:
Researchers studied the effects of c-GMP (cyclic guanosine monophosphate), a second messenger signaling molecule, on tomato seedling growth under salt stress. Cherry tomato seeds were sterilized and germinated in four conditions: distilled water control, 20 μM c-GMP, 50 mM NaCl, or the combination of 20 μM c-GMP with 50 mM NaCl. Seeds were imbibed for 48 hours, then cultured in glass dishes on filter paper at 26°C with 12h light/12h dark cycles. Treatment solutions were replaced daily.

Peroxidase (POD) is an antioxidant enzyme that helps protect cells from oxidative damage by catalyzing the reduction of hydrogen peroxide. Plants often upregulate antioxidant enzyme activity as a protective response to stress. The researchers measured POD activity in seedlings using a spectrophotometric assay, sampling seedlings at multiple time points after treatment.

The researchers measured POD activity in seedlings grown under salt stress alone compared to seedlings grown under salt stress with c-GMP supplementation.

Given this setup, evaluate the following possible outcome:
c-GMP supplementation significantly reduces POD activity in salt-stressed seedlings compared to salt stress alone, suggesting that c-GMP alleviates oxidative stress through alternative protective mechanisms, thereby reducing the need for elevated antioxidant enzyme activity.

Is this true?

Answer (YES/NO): NO